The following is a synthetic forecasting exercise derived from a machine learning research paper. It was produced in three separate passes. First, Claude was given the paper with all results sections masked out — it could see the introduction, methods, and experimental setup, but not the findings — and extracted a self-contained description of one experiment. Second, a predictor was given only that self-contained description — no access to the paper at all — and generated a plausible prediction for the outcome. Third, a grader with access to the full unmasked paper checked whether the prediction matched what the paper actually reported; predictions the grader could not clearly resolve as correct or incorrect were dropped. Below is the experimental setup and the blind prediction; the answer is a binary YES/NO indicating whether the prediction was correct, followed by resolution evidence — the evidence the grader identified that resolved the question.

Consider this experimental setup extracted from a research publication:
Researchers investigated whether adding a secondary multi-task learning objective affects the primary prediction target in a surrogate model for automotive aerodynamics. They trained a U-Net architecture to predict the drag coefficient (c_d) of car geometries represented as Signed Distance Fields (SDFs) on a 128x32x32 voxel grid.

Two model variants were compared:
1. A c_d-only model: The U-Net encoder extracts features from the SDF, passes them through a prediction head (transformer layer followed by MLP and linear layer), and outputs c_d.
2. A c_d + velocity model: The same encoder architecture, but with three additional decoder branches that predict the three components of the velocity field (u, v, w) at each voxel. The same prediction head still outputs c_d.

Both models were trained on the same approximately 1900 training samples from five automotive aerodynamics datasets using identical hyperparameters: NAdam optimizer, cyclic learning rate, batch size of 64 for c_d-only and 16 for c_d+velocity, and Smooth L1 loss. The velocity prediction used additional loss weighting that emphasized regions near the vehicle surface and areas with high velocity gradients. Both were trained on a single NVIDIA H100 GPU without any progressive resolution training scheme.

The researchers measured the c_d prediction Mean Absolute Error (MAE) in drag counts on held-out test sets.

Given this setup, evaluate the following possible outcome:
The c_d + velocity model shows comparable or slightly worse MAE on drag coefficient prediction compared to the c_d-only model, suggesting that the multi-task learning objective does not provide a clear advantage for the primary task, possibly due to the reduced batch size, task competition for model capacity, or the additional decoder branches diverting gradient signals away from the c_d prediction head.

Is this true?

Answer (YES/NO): NO